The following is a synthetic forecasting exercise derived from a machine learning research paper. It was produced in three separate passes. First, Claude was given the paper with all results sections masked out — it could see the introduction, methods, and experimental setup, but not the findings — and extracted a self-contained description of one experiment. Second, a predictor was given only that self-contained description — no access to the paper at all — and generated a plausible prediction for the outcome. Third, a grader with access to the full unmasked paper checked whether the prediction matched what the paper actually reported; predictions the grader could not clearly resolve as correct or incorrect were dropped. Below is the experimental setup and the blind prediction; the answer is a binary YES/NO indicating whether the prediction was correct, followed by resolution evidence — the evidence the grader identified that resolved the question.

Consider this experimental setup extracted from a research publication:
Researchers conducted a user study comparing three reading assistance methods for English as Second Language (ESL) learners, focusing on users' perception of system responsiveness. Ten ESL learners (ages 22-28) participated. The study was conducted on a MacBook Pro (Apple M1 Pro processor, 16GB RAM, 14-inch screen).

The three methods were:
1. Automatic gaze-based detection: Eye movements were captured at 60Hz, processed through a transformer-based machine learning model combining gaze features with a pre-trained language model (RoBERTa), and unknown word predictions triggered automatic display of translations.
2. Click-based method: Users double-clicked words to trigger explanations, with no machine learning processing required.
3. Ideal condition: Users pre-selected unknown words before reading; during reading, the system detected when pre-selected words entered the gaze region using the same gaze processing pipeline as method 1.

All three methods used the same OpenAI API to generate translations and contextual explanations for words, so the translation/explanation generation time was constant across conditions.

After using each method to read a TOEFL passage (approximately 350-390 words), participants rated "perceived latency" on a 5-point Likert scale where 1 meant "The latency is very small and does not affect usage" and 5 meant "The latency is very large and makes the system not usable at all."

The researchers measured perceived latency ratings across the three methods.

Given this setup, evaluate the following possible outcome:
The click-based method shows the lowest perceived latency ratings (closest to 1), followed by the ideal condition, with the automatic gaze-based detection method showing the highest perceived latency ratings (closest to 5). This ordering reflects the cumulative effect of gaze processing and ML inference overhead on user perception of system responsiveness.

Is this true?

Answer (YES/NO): NO